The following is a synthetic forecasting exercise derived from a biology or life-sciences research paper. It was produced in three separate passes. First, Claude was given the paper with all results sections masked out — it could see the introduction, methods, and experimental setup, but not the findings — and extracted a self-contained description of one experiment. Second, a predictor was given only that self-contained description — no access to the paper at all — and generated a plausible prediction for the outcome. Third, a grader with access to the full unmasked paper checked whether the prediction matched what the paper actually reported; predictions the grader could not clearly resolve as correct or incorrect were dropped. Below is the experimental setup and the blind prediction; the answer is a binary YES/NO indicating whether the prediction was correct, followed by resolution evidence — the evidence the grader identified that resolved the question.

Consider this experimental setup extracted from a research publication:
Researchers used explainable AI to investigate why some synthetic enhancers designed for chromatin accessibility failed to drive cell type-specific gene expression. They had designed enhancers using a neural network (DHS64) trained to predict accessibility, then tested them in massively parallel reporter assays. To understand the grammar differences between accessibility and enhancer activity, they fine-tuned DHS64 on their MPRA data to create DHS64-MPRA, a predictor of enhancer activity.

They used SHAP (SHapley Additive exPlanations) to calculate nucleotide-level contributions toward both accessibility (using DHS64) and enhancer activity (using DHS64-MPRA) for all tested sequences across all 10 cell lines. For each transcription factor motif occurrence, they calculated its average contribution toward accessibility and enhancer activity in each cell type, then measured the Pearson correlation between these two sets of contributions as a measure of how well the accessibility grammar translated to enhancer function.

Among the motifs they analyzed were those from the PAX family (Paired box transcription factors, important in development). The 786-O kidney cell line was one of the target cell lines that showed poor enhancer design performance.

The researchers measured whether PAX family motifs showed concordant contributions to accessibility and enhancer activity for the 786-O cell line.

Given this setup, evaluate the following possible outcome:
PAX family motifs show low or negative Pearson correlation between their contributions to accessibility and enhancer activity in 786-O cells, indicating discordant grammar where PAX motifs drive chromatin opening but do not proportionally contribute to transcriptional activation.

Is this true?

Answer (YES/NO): YES